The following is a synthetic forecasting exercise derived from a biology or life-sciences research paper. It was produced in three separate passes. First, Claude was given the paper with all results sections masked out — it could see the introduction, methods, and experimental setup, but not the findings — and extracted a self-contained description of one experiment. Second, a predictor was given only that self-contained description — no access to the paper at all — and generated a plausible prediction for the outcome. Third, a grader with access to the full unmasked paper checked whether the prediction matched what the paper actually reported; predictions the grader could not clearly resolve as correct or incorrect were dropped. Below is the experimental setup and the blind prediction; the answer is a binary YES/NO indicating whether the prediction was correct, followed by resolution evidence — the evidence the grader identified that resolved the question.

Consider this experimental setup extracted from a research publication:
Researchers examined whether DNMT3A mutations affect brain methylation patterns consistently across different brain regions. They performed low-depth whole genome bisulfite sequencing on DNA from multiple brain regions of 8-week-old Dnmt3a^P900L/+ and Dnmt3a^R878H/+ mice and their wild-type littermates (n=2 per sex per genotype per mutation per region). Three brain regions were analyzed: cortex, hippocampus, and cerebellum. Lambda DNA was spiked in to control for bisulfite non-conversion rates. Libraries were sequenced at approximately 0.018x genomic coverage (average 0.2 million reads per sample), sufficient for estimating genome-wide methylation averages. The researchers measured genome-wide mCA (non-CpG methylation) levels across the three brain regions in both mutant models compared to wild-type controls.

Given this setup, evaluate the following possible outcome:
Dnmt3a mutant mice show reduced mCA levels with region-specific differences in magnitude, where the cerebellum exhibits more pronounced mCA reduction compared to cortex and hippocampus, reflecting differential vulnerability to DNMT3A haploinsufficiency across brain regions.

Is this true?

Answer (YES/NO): NO